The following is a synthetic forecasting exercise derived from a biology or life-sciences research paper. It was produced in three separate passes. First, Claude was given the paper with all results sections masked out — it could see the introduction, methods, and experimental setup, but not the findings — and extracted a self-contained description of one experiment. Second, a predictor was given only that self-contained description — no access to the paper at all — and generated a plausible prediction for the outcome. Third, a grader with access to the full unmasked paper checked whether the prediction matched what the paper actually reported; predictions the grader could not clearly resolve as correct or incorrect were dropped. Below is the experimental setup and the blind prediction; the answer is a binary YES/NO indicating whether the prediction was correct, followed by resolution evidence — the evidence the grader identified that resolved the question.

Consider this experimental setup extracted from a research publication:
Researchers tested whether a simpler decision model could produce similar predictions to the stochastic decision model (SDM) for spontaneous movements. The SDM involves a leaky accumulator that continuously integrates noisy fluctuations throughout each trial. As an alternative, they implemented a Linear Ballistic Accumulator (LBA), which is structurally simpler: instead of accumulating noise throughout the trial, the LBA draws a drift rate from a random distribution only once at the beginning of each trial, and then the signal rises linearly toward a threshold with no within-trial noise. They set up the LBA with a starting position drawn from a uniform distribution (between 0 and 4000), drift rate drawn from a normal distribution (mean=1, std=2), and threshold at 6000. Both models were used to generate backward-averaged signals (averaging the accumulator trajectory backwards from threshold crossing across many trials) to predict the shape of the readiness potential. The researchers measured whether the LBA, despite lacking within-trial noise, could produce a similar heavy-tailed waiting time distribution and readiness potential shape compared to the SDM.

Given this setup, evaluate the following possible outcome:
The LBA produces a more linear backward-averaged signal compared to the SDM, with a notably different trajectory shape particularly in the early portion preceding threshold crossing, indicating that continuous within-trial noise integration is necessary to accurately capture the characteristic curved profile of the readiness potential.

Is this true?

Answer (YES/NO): NO